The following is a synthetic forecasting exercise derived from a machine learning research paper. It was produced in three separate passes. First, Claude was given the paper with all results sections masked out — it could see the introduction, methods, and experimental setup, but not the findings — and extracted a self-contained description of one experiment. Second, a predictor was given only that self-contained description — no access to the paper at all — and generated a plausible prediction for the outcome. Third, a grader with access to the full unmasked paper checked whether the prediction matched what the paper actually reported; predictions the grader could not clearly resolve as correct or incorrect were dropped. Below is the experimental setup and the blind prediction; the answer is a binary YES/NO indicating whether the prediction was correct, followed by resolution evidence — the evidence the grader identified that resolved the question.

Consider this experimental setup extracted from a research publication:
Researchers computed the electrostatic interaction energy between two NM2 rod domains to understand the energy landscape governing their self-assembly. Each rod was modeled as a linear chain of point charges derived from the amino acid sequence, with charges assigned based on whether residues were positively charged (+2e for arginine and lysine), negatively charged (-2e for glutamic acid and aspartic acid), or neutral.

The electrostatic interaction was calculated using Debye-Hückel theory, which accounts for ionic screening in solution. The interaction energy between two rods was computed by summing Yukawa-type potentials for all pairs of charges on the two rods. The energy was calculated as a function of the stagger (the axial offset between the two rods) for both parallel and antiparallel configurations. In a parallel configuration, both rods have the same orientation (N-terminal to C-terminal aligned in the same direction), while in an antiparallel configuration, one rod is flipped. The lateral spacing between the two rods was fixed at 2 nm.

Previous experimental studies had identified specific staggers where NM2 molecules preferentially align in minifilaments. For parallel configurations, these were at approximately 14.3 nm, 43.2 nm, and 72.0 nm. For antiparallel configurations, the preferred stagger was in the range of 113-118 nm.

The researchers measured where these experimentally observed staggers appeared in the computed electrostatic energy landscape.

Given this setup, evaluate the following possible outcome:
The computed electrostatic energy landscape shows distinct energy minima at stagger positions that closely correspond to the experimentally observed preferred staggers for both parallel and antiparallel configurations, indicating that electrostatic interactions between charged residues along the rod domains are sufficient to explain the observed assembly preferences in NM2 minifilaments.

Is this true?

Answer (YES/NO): NO